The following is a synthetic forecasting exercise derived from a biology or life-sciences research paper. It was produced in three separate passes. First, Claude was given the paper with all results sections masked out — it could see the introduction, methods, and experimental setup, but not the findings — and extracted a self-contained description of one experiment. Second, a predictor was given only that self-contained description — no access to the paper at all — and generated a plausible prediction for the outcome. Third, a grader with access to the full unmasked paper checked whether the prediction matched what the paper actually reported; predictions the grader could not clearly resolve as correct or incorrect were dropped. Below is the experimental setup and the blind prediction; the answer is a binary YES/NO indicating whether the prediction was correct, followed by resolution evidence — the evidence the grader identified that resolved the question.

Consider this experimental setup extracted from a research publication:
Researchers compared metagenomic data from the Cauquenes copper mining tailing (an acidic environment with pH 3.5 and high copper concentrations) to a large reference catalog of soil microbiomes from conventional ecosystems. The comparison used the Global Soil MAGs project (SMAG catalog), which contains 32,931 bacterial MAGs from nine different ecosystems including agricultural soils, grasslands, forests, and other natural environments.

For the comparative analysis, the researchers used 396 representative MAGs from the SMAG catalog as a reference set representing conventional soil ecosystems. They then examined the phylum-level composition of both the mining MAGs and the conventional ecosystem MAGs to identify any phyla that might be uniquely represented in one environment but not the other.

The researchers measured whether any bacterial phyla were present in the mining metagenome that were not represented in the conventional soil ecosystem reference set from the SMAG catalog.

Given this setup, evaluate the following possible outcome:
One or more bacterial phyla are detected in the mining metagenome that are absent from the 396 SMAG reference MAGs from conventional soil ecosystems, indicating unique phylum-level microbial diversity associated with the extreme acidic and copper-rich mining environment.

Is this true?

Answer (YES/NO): YES